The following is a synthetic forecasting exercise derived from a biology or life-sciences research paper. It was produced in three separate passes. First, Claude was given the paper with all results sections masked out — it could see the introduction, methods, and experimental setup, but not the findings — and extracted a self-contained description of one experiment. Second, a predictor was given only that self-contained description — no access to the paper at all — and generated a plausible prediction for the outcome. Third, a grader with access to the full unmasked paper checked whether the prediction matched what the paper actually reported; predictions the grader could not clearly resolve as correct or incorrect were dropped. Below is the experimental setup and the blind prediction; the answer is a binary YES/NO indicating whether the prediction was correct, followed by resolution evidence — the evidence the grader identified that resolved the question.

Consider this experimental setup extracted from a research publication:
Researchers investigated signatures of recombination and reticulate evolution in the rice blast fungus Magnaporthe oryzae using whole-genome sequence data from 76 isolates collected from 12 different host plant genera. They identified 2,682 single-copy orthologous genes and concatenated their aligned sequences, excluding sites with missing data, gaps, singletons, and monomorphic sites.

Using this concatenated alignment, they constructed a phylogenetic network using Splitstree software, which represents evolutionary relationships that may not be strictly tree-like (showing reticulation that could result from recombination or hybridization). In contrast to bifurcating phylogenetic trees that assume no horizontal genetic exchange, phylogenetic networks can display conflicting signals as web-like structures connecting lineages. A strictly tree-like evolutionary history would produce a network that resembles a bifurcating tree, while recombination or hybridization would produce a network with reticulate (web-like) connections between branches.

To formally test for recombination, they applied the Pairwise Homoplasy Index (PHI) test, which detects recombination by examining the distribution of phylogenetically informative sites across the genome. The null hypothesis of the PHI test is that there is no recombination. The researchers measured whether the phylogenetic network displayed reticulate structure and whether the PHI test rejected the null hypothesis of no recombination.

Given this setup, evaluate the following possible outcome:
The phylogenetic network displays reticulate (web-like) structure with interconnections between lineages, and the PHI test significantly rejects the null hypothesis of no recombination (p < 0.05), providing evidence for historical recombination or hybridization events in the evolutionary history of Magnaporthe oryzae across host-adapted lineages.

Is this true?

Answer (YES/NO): YES